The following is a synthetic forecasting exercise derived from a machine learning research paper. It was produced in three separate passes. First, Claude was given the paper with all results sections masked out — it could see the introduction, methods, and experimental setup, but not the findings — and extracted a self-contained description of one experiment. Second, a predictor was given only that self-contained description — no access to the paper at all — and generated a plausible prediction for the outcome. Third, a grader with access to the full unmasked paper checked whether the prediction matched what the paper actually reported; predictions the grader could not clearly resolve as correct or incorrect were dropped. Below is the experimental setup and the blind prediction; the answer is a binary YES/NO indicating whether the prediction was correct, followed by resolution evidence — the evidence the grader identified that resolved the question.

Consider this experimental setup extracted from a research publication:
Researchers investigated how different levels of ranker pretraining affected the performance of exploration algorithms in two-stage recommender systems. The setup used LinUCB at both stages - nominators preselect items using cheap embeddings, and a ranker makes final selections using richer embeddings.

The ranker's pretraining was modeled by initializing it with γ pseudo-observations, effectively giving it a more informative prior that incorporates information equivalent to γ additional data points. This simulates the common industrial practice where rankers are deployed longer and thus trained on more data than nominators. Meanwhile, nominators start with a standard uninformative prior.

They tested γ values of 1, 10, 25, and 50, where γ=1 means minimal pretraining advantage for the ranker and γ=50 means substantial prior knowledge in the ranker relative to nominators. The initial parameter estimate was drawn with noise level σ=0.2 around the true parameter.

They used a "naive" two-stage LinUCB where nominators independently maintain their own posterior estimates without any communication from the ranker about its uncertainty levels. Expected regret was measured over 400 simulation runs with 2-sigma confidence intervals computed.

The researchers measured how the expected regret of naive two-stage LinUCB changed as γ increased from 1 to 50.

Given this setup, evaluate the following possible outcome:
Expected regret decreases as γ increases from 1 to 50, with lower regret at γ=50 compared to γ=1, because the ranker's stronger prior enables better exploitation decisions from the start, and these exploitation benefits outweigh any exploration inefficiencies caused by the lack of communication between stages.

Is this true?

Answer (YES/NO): NO